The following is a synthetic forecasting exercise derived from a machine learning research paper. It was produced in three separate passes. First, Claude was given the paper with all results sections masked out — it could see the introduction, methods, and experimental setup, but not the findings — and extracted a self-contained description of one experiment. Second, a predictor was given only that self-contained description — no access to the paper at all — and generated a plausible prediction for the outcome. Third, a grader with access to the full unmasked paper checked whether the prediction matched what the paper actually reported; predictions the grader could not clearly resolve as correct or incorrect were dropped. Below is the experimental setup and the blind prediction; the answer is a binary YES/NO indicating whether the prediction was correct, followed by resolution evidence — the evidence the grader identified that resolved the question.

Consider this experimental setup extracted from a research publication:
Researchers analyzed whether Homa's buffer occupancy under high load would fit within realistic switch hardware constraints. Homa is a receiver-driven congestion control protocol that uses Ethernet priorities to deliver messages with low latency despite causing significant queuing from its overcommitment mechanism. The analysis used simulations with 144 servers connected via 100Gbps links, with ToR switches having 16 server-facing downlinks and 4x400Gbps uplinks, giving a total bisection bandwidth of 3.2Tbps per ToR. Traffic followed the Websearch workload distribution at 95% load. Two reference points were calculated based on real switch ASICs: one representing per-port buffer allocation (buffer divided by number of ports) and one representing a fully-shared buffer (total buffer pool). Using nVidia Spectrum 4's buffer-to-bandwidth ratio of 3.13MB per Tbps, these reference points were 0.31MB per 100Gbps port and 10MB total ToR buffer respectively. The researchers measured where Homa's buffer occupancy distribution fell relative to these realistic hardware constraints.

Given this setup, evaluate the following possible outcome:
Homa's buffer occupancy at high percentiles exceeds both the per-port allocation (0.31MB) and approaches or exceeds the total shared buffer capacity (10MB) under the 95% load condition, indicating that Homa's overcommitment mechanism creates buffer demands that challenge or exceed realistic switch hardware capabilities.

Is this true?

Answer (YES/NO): YES